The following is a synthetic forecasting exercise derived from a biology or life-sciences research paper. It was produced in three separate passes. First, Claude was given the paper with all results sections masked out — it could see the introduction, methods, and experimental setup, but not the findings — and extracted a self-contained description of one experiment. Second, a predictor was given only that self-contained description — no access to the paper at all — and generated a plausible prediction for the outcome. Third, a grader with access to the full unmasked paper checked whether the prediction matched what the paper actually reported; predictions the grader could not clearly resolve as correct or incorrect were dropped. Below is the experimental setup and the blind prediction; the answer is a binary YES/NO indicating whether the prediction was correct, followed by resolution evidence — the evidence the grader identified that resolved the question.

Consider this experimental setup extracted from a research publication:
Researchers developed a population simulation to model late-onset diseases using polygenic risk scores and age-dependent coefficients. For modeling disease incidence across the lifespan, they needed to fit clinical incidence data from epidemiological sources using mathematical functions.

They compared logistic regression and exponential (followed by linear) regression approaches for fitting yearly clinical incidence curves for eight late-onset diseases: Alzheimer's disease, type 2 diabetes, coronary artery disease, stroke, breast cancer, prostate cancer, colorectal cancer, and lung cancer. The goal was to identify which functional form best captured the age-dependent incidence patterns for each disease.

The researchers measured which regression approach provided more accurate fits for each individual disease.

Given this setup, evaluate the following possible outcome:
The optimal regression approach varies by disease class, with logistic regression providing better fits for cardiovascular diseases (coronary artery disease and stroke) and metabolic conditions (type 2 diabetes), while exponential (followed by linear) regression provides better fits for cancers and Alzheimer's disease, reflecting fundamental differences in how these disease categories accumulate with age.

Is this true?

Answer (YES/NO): NO